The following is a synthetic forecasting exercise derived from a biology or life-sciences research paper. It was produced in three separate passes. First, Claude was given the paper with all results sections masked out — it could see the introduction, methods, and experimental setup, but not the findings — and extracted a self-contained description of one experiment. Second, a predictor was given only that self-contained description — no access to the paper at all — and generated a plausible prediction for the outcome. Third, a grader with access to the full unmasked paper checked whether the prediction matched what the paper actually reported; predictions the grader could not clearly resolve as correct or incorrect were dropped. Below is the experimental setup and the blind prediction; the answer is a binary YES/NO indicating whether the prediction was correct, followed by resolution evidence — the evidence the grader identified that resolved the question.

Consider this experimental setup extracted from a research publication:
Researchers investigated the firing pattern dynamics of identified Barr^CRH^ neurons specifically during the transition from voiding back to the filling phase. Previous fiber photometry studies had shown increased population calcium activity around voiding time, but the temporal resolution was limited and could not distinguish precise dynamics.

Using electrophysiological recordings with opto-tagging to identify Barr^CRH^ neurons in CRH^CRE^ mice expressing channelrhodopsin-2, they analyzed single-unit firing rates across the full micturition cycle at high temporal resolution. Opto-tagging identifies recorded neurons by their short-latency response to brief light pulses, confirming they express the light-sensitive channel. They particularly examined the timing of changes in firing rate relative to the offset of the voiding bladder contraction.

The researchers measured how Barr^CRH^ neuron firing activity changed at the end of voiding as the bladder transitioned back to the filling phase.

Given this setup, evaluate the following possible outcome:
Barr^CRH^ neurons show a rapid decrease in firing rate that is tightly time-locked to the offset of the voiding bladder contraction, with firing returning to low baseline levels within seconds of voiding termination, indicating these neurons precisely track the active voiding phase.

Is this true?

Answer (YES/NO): YES